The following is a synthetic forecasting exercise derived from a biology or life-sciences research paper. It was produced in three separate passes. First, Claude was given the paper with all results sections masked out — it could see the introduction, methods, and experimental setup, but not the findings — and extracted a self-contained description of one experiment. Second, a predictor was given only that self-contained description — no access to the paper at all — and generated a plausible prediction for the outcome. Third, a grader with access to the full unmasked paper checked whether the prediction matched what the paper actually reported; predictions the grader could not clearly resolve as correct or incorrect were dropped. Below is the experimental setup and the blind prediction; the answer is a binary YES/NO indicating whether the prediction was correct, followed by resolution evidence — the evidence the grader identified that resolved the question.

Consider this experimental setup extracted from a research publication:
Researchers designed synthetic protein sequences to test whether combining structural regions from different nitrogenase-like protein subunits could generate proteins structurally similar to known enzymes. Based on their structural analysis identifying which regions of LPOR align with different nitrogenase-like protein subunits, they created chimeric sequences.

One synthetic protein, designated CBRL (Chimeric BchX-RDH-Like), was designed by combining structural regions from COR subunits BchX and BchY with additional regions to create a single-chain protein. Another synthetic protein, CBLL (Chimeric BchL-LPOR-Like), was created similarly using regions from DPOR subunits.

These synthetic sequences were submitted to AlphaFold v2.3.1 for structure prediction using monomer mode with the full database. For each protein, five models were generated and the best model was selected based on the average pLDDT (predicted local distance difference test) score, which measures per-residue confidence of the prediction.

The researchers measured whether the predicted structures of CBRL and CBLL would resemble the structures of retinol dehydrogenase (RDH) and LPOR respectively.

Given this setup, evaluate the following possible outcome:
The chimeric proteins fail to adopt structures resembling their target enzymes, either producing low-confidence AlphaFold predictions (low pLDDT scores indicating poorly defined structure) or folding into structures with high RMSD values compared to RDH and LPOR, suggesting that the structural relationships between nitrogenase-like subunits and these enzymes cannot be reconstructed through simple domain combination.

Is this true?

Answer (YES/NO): NO